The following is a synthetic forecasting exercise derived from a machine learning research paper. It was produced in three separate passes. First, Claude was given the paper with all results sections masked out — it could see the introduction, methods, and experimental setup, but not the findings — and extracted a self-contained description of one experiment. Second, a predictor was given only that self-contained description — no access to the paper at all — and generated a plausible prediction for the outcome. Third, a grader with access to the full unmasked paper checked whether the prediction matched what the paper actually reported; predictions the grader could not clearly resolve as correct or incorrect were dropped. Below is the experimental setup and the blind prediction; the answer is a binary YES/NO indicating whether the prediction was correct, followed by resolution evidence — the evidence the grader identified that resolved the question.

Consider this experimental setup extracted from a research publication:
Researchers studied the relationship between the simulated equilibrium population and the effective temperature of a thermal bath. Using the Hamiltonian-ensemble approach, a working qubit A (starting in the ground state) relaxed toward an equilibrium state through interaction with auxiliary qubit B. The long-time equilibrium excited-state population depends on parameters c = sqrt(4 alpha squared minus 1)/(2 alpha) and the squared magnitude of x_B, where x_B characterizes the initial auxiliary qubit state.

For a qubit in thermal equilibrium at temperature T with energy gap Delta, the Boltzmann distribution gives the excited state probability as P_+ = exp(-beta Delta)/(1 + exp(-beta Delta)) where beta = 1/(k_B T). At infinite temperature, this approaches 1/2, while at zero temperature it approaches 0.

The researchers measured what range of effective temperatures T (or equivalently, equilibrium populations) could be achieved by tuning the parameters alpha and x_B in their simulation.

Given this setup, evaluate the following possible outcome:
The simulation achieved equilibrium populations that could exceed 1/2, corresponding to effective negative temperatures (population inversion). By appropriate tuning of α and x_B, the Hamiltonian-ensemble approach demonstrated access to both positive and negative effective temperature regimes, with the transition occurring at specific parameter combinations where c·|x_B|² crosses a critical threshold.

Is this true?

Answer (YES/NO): NO